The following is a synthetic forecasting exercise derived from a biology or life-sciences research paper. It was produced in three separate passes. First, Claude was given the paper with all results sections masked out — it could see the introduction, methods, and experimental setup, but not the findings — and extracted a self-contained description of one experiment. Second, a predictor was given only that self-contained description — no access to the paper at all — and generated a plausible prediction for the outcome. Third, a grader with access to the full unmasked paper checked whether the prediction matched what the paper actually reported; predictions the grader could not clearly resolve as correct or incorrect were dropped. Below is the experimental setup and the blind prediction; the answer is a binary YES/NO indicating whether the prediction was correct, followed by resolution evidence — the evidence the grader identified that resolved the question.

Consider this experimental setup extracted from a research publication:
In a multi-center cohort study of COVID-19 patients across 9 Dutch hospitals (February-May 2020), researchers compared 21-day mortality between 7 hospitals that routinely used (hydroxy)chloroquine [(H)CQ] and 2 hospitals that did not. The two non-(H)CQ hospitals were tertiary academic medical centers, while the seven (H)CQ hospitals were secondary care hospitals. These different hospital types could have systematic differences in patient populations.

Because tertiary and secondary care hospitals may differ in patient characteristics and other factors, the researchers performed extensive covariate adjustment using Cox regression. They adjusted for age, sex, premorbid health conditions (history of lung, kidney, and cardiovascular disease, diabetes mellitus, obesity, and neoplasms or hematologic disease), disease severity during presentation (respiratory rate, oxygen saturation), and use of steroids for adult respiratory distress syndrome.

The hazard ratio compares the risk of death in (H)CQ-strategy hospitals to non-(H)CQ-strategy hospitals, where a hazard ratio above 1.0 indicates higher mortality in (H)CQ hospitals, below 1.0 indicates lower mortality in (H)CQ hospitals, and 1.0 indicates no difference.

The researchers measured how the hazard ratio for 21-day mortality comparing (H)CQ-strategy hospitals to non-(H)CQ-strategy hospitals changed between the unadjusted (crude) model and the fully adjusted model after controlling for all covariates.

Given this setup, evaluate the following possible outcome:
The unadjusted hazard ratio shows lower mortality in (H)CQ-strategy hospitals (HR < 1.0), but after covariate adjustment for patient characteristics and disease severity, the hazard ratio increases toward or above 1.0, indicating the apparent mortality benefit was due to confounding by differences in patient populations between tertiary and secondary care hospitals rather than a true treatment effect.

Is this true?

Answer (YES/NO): NO